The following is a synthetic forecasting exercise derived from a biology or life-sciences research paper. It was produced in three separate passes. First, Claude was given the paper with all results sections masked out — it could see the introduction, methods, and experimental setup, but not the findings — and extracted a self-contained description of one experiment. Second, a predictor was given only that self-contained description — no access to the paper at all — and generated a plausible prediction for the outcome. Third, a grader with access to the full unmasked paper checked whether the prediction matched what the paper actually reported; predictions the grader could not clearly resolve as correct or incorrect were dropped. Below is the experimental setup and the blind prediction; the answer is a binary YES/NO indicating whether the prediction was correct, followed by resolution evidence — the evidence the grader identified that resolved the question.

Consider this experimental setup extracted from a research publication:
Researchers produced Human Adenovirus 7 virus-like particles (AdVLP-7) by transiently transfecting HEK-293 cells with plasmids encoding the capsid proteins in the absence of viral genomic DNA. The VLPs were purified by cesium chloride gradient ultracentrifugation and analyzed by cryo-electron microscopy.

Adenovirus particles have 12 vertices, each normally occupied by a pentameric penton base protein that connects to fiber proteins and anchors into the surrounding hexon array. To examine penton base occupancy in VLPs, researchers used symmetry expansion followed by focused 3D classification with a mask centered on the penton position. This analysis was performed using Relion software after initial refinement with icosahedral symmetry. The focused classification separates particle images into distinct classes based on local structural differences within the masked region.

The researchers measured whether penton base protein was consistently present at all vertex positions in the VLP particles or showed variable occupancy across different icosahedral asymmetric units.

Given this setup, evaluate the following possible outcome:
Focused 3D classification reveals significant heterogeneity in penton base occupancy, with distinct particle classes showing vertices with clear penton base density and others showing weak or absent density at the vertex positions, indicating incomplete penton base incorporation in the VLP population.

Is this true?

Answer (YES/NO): YES